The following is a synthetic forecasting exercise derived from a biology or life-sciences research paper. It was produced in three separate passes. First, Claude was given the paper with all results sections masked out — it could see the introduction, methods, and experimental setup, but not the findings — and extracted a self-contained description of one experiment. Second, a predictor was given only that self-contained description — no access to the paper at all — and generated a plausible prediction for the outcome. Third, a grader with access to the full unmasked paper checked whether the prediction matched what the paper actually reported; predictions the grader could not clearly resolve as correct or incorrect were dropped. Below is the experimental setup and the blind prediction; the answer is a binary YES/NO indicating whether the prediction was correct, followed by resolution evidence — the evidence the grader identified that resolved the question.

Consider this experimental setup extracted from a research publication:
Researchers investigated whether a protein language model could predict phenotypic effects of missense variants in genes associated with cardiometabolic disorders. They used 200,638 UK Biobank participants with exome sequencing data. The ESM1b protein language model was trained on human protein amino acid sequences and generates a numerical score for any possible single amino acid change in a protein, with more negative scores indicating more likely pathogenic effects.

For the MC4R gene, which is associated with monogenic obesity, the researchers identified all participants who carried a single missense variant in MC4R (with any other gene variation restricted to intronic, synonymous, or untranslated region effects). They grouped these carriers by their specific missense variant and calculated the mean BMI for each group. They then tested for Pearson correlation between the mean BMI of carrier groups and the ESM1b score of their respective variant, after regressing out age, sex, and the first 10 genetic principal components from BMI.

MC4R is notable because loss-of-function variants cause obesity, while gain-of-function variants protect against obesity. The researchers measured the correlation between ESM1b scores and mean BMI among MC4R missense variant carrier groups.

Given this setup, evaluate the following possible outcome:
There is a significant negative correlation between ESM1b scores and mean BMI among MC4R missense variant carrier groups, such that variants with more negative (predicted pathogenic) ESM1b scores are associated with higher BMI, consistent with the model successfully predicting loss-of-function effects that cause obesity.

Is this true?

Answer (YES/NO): YES